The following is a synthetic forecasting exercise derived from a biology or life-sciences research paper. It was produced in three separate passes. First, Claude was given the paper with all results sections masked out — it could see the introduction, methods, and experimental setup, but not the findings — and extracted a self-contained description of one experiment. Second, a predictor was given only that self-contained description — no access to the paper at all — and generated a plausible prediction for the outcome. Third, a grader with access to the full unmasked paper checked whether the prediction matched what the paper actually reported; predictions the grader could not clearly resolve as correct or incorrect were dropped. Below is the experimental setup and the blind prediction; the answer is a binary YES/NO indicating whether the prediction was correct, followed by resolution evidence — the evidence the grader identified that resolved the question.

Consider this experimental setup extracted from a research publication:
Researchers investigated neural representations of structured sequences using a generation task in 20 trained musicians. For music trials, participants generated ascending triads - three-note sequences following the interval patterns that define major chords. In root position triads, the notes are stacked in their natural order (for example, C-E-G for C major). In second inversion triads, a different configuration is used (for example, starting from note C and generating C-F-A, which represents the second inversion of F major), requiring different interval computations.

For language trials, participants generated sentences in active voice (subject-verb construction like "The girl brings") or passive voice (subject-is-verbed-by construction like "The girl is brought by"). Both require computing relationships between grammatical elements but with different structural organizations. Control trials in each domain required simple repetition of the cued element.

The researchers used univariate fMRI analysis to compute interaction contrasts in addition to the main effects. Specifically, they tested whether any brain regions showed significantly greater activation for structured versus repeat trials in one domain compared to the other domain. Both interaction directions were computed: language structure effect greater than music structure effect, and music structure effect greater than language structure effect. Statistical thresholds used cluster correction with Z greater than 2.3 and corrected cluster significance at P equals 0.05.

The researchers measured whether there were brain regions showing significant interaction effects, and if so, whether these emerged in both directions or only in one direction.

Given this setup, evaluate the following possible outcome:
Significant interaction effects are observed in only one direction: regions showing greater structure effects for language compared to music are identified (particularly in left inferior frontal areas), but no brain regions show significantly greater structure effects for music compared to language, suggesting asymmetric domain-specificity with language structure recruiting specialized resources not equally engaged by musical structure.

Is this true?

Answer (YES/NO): NO